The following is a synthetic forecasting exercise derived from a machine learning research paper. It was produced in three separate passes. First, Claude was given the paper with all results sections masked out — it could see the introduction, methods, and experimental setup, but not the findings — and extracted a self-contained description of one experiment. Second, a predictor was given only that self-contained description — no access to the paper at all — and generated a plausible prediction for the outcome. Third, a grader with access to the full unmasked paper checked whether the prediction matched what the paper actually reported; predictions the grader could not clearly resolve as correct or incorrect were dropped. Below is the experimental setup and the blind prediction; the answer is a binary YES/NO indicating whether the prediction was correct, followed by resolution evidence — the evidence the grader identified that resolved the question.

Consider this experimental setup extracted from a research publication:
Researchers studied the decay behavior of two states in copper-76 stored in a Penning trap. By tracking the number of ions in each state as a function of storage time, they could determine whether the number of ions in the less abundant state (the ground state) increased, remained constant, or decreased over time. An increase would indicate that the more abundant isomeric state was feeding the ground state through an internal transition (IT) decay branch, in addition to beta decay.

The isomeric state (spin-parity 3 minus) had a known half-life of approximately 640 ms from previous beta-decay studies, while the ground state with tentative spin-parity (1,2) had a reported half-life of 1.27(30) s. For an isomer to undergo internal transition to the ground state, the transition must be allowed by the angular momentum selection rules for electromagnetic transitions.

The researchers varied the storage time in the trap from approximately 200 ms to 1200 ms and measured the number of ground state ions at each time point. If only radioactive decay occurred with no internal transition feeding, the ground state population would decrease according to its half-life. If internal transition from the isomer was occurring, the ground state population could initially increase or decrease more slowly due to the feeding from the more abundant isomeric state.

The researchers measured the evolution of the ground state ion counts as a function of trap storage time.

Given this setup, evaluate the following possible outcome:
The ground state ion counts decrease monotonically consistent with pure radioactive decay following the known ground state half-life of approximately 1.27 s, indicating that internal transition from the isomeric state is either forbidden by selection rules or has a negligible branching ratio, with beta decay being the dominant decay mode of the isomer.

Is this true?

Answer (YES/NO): NO